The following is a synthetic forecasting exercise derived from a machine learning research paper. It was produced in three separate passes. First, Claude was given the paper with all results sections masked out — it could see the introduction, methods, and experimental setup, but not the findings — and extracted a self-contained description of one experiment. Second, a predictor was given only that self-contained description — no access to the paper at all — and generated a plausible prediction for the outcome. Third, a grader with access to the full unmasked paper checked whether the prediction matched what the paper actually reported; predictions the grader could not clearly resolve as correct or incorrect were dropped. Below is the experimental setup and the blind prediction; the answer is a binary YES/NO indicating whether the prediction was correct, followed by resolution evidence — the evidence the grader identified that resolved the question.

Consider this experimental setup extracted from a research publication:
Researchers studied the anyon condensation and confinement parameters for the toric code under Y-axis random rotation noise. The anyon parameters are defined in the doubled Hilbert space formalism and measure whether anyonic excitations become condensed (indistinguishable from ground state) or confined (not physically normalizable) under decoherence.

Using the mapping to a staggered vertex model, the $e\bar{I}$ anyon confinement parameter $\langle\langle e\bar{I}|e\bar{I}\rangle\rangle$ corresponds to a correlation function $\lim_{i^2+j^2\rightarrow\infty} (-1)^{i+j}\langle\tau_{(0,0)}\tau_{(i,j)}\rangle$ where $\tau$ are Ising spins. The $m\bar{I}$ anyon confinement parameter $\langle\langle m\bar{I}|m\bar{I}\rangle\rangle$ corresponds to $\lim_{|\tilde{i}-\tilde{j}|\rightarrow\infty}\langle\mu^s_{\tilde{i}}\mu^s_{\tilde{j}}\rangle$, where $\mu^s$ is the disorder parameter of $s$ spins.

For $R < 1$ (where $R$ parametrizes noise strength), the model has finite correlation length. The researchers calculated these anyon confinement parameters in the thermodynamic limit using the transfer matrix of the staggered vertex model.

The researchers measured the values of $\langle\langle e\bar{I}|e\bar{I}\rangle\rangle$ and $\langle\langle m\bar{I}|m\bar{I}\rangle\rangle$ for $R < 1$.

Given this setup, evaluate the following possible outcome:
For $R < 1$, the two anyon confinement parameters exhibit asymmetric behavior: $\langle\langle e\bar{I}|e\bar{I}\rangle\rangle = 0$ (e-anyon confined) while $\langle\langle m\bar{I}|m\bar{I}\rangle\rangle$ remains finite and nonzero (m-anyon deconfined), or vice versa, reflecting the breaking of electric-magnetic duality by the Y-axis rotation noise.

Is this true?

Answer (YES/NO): NO